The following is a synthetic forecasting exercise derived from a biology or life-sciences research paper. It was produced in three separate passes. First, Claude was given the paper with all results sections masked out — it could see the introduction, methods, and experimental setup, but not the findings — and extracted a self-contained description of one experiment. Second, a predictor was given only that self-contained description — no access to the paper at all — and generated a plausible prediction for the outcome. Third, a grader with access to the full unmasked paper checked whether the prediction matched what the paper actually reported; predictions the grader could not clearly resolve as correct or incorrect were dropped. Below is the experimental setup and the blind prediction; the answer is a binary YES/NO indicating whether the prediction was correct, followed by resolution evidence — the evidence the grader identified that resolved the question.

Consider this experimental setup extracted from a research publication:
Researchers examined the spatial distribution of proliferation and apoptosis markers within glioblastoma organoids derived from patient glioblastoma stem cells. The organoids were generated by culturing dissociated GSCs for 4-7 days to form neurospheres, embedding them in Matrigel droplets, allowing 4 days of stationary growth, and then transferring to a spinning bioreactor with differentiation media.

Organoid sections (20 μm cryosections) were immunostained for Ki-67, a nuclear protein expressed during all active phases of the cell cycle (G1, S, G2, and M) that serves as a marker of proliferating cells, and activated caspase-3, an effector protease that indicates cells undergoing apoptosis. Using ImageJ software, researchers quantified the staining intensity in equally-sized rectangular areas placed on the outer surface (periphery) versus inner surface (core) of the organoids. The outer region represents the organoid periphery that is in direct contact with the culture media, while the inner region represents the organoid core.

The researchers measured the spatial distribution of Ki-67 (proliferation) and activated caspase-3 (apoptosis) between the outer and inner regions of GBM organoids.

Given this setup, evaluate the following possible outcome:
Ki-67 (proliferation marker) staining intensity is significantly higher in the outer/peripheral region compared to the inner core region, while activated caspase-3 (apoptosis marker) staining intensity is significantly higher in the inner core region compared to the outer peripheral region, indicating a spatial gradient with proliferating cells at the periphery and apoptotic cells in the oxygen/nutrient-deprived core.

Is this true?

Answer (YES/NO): YES